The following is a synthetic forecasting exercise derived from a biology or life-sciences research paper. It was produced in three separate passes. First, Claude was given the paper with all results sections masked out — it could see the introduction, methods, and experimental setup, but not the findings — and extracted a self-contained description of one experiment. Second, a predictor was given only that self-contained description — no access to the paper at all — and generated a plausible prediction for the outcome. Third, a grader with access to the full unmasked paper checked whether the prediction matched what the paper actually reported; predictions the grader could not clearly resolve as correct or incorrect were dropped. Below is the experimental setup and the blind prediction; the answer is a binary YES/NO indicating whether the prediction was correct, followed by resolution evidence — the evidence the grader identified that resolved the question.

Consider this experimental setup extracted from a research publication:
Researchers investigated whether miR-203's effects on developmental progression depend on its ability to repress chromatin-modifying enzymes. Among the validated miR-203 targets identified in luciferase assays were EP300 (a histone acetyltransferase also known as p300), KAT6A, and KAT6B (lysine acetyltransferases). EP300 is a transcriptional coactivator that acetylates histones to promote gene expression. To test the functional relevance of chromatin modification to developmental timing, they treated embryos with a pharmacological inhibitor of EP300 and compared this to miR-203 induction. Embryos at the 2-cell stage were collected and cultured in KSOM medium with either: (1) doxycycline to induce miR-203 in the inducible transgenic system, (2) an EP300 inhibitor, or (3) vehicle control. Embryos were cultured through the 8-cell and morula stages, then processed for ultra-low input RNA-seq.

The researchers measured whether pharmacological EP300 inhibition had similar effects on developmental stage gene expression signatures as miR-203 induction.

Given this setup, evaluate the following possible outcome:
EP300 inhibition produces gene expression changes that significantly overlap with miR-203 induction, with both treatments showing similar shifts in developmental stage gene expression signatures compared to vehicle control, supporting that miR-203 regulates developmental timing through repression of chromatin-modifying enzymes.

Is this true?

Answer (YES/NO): NO